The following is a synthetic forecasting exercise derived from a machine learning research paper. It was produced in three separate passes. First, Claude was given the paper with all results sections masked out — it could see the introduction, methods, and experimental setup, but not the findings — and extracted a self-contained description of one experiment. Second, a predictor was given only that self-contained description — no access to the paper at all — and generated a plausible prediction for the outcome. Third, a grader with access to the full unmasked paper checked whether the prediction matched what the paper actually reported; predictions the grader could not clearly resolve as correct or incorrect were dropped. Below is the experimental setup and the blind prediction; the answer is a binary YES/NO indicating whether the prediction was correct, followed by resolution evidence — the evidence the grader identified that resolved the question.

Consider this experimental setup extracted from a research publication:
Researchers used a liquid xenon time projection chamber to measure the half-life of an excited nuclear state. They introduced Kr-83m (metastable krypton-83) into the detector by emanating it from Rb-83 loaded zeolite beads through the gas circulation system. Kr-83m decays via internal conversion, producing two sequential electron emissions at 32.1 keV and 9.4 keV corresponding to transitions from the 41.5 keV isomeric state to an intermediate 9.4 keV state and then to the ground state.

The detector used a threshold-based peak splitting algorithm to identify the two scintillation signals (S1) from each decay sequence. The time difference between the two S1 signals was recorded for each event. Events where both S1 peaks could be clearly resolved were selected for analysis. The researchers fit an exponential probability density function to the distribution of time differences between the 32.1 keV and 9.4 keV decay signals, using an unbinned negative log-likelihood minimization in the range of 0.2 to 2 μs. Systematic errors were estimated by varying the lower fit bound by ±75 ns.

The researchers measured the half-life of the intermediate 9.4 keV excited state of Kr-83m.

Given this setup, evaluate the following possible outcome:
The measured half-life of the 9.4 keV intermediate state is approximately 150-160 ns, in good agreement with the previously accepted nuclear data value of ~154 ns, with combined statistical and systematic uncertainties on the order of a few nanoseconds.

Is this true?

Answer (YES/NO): NO